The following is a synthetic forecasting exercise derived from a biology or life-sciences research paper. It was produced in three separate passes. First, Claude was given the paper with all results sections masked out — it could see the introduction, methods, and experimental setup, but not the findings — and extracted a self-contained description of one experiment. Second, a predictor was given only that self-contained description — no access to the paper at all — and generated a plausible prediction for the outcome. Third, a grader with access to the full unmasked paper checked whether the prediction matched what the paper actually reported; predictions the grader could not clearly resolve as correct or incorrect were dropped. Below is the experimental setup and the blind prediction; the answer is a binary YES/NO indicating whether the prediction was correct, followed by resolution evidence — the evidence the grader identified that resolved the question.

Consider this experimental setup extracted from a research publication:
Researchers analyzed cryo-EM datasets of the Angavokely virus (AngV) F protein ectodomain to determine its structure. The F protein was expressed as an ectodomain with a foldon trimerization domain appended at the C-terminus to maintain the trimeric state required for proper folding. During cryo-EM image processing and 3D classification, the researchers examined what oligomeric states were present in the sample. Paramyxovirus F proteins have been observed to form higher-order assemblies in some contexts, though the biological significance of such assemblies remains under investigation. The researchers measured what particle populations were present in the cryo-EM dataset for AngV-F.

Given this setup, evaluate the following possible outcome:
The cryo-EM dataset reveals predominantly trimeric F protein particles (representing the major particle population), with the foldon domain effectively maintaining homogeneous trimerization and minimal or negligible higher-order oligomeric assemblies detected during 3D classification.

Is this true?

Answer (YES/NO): NO